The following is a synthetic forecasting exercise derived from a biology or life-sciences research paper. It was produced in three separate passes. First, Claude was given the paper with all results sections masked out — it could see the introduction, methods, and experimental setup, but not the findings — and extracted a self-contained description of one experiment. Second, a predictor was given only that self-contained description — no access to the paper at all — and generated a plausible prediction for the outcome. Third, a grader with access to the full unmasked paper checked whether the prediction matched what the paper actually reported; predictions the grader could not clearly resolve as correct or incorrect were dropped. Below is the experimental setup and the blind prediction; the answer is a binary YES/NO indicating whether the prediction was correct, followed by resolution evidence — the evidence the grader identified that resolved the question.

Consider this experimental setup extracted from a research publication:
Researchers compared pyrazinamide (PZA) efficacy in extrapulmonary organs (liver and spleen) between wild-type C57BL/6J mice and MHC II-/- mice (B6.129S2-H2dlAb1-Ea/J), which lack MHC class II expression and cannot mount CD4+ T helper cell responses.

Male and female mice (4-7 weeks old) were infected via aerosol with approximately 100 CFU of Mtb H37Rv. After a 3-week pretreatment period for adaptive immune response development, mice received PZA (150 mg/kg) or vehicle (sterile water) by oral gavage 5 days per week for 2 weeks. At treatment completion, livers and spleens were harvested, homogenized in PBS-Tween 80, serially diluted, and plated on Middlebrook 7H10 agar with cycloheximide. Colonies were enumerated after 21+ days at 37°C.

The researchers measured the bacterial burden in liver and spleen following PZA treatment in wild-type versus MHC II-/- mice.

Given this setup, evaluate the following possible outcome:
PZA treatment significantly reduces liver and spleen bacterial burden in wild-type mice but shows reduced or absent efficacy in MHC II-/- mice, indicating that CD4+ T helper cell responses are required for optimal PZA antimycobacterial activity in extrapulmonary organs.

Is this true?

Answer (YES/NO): YES